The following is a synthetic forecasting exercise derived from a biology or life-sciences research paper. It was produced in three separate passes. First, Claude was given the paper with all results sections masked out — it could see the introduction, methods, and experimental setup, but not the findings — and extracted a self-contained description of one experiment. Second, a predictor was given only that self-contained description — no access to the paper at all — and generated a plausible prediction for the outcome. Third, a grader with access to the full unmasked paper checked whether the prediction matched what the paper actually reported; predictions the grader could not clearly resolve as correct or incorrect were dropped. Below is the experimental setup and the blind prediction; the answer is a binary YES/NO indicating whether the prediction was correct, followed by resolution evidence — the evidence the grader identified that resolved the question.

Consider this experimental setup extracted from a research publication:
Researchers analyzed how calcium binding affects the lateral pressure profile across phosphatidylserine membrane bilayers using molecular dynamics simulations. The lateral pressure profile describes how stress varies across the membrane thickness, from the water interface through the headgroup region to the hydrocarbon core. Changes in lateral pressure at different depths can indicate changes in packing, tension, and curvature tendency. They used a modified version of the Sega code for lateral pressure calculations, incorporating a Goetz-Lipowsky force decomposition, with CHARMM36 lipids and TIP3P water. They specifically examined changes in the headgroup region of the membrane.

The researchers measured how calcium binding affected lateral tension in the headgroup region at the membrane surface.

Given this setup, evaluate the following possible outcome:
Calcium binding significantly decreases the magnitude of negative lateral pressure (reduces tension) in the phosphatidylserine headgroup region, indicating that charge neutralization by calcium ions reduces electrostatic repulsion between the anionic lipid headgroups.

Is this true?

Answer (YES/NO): NO